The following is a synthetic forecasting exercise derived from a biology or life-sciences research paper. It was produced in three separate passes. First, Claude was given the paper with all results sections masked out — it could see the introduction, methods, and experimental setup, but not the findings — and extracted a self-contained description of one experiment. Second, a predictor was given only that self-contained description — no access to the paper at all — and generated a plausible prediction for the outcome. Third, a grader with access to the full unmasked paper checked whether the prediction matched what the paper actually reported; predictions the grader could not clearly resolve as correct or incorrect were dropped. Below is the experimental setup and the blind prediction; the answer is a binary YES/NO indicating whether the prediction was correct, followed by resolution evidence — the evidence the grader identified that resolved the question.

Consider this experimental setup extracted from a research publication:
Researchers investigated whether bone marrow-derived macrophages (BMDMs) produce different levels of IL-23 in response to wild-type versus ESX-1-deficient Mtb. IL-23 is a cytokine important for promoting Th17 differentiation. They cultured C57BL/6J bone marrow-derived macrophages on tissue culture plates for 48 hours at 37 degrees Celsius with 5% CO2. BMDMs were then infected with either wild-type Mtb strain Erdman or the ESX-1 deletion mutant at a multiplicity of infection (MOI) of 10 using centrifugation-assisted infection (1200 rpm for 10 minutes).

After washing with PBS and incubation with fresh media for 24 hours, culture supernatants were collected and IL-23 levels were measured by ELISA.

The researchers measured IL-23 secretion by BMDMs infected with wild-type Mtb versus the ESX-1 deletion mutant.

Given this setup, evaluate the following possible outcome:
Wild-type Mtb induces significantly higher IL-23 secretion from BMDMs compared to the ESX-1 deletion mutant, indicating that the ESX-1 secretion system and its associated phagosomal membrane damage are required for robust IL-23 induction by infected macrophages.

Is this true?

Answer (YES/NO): NO